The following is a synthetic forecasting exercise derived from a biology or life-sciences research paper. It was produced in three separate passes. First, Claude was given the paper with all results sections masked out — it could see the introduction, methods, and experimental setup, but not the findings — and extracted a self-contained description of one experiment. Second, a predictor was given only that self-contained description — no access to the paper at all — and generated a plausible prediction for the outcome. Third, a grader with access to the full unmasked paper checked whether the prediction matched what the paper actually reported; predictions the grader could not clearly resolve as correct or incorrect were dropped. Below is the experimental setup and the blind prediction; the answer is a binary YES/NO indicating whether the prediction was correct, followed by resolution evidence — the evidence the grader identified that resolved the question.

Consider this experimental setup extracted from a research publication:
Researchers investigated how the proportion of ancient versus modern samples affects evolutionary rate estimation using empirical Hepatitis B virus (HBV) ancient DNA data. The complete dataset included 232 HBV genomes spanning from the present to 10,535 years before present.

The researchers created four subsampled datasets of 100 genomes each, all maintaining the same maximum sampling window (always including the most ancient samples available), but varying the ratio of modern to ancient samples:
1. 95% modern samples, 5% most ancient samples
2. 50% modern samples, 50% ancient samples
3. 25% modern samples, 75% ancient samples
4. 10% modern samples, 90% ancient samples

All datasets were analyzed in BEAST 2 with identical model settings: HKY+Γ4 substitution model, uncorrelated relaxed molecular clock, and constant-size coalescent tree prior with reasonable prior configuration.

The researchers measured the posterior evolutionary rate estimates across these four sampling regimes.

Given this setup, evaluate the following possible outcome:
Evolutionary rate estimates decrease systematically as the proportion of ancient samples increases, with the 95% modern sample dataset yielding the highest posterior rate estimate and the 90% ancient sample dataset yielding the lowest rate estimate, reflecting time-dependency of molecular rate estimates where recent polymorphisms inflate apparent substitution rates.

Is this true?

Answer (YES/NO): NO